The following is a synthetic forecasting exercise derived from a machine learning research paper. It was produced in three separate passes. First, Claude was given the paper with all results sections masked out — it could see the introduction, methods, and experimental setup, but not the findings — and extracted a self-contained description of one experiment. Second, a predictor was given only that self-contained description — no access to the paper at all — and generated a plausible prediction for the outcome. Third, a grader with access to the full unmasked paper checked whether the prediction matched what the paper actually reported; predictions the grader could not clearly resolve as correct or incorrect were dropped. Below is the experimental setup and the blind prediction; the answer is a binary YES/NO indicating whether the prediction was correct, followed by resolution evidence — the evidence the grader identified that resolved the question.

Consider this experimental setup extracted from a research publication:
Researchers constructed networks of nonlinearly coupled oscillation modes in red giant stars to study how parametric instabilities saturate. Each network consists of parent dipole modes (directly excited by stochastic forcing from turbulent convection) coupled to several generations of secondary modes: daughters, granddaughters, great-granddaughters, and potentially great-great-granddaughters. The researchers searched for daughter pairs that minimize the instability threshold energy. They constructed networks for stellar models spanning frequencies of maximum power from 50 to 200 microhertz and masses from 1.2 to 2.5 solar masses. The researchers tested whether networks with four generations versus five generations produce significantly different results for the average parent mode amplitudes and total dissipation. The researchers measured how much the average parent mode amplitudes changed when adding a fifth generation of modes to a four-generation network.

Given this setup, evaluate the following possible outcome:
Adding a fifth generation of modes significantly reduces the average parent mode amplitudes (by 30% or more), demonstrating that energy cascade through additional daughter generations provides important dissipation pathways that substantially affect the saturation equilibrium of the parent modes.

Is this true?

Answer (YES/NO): NO